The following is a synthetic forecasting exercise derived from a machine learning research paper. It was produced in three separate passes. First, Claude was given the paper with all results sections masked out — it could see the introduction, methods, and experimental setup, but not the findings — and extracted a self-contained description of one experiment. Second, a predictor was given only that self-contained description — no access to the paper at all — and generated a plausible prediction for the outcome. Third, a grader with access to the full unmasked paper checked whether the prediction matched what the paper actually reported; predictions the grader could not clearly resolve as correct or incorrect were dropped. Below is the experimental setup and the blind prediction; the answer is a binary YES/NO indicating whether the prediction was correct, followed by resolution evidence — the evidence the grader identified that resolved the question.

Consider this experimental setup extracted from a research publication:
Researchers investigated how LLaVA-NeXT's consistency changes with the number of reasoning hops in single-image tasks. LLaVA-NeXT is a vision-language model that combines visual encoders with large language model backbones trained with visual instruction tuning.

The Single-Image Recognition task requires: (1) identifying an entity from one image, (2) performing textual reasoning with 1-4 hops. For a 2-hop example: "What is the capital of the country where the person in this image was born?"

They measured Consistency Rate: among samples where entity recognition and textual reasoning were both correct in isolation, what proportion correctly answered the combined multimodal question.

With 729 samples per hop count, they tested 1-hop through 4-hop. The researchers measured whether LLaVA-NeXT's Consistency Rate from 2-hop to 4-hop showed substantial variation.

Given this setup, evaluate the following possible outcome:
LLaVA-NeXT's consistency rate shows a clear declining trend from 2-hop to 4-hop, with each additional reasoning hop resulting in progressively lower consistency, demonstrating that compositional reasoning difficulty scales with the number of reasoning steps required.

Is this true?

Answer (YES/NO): NO